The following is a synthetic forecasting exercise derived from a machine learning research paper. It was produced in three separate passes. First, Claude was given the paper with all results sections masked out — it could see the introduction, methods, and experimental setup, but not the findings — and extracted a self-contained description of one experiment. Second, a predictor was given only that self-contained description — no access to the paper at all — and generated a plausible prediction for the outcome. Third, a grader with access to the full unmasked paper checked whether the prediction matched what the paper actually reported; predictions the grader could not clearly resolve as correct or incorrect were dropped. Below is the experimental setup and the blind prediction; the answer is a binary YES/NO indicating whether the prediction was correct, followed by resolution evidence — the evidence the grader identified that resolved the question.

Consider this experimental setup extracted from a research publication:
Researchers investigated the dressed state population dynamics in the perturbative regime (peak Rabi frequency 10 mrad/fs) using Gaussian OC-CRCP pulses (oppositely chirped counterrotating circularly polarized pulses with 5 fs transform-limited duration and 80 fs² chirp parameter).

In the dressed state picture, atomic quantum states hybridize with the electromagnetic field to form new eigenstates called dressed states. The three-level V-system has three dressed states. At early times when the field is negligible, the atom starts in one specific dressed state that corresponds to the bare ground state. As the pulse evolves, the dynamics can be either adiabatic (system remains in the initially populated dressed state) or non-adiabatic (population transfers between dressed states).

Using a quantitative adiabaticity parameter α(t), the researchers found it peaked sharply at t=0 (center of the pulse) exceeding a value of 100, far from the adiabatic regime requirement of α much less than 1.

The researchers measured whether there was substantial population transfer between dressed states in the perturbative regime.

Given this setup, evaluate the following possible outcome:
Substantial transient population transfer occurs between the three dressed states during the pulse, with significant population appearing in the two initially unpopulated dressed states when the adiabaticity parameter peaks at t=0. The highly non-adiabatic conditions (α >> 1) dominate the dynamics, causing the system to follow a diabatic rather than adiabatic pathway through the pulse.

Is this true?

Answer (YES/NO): YES